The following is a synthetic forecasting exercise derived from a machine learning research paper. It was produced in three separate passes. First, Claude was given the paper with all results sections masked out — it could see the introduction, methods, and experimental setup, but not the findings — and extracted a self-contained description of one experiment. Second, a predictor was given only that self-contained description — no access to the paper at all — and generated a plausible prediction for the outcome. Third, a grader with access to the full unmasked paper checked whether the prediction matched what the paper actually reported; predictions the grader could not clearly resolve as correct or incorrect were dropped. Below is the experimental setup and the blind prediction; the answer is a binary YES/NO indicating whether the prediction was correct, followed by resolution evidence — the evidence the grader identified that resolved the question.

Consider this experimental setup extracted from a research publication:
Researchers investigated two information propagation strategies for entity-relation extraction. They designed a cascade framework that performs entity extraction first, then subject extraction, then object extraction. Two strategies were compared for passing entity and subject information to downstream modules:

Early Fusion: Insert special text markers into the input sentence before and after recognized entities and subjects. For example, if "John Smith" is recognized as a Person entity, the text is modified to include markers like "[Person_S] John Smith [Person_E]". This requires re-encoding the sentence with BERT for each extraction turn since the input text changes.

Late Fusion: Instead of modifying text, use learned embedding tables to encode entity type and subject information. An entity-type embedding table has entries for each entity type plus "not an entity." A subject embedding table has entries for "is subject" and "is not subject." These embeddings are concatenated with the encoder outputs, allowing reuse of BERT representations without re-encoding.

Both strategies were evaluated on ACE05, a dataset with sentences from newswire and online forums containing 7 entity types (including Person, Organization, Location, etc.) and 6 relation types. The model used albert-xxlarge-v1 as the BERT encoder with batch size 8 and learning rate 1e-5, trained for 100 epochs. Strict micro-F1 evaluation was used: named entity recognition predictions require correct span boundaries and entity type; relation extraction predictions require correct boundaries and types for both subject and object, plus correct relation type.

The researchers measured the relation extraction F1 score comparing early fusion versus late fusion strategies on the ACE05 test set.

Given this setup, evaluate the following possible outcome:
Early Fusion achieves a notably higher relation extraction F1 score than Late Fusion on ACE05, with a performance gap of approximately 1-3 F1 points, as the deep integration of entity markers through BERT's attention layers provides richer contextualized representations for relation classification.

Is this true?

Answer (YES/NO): YES